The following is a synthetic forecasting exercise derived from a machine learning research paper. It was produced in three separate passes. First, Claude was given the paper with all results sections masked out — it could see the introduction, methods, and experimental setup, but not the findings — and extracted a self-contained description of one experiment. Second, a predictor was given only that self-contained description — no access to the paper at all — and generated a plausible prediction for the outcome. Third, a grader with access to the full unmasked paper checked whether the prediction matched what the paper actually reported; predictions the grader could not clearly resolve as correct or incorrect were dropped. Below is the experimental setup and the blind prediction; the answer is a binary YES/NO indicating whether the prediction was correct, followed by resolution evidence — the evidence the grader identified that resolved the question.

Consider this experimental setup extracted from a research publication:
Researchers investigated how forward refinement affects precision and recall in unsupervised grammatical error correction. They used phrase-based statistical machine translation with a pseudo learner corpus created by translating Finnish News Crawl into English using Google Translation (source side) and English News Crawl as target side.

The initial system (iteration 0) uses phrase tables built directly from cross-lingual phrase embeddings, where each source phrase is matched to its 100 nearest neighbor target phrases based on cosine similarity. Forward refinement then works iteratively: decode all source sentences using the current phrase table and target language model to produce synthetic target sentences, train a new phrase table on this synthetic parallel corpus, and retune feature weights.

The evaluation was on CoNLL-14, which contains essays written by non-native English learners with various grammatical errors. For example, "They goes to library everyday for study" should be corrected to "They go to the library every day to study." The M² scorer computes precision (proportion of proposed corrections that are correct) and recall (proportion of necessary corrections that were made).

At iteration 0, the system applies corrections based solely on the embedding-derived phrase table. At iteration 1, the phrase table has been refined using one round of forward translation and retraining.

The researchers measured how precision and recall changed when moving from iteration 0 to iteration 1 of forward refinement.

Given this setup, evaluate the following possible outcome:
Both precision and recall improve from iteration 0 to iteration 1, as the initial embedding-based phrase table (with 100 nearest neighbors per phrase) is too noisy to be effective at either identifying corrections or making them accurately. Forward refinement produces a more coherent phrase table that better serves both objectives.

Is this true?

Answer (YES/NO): NO